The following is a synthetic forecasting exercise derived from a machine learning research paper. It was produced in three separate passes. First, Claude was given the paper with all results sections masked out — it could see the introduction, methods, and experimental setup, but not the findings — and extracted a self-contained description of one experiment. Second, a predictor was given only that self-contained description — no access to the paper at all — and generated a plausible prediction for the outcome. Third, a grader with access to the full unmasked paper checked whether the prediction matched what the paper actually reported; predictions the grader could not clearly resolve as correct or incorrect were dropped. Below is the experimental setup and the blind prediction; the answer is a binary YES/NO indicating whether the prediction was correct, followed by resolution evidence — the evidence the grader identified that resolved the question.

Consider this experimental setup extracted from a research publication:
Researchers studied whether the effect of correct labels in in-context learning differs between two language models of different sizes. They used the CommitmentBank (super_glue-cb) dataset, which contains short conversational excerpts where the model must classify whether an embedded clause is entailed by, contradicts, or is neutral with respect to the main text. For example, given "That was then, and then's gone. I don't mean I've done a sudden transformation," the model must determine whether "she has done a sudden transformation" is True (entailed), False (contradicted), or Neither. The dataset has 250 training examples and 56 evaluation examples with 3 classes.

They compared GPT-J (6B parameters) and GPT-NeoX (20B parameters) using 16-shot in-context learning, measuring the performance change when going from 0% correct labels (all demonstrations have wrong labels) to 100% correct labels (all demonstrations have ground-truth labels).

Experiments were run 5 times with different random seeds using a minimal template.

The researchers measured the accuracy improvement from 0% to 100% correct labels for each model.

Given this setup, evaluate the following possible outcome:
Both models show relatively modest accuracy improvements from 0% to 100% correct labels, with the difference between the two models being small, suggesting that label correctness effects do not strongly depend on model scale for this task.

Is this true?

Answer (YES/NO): NO